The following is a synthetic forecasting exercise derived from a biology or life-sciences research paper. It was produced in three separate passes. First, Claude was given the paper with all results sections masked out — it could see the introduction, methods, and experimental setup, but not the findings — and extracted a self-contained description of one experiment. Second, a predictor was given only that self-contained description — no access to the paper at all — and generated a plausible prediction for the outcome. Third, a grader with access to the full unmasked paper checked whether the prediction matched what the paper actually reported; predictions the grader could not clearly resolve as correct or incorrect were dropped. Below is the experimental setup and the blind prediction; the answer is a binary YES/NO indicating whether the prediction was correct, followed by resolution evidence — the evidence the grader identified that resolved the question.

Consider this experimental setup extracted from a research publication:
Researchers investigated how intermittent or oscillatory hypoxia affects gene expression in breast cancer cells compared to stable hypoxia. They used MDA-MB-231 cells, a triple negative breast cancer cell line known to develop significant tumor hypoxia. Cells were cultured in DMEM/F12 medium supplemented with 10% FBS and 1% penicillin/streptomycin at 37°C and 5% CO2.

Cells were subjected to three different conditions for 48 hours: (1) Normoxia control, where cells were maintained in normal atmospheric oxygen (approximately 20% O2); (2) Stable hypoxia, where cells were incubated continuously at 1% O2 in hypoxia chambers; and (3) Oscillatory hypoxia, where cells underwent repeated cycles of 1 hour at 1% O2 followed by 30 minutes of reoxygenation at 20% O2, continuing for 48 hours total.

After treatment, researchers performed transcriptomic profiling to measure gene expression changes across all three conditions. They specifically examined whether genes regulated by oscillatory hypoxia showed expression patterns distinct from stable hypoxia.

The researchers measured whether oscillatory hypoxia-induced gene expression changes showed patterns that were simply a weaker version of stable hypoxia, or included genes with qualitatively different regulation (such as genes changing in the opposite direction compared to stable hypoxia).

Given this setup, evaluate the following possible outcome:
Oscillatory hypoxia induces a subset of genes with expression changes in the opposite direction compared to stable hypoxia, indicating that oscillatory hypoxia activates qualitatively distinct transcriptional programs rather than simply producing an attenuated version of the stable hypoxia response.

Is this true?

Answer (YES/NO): YES